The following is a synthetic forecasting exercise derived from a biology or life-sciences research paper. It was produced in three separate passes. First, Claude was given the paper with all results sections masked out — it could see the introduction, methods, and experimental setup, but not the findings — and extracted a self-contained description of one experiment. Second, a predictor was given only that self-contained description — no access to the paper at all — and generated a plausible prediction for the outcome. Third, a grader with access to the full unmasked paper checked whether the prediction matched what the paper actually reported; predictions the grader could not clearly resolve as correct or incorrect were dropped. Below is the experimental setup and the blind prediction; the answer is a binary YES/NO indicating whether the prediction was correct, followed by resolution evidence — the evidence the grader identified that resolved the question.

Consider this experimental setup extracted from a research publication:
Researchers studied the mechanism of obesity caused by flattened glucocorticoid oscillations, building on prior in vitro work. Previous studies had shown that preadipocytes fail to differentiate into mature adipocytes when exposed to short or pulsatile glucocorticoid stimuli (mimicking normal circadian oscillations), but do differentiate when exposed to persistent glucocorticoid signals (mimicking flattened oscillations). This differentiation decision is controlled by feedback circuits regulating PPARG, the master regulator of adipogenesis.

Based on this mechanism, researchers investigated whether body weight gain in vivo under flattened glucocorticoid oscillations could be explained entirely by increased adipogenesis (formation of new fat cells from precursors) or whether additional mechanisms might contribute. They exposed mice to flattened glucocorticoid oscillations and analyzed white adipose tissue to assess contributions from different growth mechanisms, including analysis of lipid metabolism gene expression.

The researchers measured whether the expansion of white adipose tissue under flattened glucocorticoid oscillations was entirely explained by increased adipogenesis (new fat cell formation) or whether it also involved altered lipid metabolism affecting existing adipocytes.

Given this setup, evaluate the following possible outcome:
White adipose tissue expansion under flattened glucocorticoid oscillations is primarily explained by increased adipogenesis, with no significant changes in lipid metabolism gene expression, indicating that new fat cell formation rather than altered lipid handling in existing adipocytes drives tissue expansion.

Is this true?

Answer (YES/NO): NO